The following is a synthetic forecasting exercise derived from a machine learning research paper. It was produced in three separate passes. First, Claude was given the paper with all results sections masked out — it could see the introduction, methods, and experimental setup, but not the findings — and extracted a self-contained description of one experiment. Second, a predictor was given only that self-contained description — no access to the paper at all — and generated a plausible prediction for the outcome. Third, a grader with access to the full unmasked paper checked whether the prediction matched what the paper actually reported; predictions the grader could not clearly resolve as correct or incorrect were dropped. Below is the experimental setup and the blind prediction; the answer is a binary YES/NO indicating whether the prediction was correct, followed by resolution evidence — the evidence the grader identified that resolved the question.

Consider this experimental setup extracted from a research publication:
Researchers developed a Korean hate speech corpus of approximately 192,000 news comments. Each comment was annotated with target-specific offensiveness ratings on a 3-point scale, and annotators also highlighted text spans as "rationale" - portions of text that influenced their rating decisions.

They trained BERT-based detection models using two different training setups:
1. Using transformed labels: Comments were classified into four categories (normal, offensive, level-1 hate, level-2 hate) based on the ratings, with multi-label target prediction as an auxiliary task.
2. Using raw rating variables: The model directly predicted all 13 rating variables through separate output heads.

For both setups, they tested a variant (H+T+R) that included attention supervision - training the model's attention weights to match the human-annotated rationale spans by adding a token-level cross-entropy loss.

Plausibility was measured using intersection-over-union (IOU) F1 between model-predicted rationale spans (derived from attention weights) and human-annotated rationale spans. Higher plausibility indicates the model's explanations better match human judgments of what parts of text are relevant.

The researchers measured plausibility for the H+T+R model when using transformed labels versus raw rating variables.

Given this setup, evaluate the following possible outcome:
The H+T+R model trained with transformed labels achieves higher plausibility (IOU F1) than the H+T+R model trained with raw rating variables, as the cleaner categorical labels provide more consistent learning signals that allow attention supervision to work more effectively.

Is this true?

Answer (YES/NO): NO